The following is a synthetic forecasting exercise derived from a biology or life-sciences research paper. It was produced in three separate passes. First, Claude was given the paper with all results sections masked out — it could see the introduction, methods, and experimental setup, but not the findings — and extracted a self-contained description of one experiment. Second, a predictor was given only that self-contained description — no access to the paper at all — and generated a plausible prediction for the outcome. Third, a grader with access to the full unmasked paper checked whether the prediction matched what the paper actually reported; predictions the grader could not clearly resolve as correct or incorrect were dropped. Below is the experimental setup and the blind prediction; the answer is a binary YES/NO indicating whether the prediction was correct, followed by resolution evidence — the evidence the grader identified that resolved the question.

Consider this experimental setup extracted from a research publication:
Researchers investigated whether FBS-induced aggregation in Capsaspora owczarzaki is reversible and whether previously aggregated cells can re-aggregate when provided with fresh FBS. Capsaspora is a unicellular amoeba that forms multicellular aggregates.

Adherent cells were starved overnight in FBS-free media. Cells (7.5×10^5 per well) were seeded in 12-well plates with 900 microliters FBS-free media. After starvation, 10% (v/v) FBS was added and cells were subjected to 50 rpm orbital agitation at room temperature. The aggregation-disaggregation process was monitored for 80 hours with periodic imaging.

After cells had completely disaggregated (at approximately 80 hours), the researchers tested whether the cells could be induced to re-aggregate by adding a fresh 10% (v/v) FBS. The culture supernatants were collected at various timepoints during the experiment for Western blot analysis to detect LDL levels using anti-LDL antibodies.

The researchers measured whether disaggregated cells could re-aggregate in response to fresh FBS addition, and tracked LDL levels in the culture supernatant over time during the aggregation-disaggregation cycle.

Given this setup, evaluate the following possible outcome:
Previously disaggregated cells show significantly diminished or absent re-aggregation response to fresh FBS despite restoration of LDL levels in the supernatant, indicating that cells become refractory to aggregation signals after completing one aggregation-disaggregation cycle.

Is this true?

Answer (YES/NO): NO